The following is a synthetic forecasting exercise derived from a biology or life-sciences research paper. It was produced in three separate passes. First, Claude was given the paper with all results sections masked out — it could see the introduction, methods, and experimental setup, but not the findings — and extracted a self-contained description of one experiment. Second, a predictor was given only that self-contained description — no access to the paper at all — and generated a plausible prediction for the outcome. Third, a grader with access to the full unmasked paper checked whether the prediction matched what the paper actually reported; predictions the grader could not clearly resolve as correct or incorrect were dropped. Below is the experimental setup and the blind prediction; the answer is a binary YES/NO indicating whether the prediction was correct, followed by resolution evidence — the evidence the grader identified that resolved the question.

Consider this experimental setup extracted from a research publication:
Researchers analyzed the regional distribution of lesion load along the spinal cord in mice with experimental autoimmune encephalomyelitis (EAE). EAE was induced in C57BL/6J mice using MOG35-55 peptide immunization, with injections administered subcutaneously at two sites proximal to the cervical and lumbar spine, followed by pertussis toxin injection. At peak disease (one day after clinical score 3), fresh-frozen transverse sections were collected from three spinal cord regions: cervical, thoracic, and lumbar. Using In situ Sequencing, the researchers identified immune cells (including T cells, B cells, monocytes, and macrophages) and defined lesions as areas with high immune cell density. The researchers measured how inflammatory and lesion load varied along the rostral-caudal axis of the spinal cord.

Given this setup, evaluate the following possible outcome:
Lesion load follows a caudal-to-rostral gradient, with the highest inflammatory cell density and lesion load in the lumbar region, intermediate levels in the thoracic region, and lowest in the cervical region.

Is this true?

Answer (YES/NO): YES